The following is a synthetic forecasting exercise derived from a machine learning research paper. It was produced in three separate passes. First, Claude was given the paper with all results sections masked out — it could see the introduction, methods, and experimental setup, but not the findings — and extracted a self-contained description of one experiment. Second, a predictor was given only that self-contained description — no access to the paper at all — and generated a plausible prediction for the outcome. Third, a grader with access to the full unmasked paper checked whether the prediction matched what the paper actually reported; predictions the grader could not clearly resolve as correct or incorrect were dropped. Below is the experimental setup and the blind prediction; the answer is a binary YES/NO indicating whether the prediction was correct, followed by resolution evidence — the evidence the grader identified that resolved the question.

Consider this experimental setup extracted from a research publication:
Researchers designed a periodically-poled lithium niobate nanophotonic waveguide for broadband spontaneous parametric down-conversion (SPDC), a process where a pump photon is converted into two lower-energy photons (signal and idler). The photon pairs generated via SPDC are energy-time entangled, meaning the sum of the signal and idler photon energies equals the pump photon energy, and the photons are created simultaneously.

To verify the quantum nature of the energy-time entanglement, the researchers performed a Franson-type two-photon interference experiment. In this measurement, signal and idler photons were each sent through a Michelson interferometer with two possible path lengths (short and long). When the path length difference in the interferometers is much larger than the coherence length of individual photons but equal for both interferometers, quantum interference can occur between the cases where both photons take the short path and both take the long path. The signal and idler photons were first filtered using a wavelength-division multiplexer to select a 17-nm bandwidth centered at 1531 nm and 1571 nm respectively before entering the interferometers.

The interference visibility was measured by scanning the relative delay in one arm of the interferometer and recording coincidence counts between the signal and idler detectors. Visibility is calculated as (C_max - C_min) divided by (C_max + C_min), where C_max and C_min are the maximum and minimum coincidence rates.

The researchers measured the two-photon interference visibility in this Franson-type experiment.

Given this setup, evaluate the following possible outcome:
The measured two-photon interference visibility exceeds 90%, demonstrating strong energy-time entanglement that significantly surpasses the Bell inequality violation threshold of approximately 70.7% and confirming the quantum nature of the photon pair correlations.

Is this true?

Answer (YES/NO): YES